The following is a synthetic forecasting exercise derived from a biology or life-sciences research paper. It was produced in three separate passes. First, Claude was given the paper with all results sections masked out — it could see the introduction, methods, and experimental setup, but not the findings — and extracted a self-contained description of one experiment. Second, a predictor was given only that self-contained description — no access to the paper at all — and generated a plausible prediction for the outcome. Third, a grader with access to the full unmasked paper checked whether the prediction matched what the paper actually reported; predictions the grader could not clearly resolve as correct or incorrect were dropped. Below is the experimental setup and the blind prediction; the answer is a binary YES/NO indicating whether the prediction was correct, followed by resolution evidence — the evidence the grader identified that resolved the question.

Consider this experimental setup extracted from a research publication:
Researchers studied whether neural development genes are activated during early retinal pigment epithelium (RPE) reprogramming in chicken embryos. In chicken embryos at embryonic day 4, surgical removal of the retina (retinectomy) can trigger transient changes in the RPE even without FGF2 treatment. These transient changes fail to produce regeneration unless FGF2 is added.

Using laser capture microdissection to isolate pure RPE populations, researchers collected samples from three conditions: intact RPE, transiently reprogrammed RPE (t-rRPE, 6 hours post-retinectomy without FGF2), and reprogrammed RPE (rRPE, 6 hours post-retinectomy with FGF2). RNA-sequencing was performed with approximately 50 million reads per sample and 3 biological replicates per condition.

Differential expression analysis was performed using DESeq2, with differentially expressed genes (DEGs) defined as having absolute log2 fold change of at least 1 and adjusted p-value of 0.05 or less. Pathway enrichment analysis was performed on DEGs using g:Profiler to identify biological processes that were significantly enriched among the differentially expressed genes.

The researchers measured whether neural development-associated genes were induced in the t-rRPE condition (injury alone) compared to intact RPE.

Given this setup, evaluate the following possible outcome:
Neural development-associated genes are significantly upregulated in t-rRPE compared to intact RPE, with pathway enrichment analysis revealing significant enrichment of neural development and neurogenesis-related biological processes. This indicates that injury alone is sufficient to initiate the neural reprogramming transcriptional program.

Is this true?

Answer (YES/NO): NO